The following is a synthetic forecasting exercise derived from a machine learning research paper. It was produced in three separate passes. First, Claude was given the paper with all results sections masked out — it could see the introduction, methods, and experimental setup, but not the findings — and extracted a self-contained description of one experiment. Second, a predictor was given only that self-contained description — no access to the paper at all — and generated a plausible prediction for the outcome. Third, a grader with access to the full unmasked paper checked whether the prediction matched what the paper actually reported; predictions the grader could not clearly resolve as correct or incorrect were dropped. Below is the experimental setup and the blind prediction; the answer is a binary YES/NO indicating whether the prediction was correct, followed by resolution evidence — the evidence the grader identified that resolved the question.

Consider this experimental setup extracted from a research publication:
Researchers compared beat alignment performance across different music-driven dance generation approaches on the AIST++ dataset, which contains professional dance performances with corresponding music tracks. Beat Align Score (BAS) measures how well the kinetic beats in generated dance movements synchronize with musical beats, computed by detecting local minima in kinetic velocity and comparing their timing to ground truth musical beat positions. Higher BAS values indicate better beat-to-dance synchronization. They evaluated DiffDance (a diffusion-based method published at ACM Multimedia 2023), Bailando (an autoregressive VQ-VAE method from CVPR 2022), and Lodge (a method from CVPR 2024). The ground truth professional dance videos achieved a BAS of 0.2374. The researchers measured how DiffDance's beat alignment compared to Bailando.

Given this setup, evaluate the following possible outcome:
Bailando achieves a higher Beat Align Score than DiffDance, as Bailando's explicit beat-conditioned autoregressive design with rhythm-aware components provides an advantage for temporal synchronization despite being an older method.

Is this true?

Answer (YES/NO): NO